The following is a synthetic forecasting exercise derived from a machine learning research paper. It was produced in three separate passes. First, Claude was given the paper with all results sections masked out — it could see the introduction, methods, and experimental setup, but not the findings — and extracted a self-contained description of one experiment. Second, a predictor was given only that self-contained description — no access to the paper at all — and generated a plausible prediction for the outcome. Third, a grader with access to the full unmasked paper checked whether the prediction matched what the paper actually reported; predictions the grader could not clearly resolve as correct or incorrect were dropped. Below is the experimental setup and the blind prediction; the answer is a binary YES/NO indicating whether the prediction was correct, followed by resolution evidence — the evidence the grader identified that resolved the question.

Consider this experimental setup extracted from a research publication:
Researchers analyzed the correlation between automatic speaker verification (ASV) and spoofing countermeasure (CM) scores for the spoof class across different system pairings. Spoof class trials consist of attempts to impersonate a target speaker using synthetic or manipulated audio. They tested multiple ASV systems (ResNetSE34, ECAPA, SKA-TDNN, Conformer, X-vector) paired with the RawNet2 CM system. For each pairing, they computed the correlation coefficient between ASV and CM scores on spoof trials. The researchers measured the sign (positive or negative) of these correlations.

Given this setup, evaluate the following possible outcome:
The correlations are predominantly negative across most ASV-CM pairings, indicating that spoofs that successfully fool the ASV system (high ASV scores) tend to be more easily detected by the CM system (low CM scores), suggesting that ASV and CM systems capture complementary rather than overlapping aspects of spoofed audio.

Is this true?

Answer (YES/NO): YES